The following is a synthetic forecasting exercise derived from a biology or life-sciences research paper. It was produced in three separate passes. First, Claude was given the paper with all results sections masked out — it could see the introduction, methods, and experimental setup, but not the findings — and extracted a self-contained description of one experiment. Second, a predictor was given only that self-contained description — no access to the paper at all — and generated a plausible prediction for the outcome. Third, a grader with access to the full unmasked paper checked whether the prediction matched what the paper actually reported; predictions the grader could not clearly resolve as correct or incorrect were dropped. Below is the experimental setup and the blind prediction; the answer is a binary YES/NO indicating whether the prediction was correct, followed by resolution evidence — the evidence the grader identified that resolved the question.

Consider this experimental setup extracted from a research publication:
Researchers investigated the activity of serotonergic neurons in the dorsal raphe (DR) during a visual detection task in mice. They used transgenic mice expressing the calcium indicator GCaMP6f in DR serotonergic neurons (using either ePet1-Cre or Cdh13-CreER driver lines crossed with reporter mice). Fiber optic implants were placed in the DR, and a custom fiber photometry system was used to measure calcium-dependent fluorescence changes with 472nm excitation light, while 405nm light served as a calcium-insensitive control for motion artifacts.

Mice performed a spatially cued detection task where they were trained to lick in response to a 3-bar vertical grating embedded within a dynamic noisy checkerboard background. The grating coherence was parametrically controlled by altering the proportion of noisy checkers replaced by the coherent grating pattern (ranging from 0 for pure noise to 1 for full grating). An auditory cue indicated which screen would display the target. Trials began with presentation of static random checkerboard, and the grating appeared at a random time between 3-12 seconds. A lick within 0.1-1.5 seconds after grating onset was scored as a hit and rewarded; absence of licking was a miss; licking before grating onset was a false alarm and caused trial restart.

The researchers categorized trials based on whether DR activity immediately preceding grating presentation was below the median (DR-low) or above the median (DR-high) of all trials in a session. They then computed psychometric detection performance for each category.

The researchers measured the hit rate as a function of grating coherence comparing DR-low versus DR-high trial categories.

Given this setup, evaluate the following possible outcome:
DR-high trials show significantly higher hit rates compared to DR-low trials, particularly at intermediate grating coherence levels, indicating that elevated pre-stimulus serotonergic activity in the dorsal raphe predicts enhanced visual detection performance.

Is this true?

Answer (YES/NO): NO